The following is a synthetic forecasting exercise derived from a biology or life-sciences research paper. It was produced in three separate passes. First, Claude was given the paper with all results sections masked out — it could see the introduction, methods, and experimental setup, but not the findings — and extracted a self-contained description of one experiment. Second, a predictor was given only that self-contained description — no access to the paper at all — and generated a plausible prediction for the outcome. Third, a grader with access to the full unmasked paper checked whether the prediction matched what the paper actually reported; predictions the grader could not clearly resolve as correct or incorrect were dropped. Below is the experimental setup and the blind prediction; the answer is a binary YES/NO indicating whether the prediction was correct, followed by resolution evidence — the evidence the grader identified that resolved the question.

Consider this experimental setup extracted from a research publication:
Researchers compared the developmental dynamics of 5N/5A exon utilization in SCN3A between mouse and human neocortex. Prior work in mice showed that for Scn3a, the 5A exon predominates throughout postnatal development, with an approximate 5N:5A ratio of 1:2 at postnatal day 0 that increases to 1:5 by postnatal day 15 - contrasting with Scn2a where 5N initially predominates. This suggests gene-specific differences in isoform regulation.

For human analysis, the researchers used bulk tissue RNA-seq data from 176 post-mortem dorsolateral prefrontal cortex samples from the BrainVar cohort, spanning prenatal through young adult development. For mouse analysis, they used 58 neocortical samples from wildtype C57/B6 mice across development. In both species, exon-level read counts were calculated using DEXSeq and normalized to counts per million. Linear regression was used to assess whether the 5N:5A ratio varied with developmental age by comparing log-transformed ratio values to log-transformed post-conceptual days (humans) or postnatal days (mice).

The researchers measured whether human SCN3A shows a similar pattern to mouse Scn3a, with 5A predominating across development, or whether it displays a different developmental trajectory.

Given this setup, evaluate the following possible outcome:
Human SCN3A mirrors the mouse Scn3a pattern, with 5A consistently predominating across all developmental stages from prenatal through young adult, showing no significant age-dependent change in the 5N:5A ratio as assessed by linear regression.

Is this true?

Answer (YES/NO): NO